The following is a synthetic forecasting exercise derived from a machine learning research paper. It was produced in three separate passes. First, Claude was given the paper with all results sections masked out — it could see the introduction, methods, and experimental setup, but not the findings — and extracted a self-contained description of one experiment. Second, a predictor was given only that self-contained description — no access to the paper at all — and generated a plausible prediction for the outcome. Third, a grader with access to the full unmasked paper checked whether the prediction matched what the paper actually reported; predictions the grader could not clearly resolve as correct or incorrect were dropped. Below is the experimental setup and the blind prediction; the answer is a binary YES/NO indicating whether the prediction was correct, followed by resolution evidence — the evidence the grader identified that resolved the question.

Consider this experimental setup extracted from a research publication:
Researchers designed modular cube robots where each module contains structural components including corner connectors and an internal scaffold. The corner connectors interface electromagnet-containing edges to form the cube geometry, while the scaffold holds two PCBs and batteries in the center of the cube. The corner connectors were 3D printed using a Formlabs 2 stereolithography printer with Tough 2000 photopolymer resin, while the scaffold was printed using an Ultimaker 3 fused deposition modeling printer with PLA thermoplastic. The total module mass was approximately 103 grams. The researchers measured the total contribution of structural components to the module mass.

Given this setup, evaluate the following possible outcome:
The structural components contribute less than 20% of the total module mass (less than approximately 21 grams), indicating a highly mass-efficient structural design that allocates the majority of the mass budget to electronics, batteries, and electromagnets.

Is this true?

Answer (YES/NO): YES